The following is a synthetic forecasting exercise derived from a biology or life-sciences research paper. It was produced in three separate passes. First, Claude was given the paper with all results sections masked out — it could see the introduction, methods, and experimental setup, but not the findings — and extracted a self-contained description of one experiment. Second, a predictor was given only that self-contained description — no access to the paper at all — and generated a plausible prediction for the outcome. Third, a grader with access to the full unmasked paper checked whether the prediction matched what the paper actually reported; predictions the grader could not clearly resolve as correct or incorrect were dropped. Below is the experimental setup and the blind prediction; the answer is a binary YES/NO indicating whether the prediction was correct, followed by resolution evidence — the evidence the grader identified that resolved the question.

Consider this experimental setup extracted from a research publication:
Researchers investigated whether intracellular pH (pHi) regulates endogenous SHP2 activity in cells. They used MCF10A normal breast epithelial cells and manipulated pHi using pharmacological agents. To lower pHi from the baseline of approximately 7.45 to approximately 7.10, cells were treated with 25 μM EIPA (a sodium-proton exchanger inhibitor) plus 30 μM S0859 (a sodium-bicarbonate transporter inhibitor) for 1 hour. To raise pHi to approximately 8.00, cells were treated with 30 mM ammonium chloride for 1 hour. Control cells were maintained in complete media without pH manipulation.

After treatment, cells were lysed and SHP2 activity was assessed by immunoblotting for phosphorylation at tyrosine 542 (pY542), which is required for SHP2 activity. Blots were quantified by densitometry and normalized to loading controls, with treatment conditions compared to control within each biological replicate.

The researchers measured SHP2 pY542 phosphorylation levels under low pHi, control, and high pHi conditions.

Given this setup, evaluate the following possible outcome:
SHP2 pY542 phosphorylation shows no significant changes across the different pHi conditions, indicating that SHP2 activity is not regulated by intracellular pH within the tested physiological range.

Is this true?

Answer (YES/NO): NO